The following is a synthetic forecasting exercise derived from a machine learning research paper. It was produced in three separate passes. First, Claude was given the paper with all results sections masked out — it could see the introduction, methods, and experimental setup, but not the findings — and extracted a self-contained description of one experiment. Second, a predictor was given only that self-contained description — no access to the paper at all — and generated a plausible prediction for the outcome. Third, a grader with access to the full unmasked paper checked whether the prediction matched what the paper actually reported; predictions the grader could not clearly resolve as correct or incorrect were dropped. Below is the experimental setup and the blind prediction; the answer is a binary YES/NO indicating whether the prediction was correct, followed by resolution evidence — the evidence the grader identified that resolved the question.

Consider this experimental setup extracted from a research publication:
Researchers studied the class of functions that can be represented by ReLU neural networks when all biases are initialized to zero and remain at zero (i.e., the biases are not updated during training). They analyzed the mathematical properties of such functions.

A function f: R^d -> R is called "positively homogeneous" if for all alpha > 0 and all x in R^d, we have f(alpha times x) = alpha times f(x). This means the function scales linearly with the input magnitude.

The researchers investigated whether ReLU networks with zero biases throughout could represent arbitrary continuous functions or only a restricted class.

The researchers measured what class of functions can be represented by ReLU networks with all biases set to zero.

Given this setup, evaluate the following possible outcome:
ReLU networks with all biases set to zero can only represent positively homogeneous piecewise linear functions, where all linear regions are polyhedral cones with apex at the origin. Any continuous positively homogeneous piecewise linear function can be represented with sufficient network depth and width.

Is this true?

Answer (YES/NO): NO